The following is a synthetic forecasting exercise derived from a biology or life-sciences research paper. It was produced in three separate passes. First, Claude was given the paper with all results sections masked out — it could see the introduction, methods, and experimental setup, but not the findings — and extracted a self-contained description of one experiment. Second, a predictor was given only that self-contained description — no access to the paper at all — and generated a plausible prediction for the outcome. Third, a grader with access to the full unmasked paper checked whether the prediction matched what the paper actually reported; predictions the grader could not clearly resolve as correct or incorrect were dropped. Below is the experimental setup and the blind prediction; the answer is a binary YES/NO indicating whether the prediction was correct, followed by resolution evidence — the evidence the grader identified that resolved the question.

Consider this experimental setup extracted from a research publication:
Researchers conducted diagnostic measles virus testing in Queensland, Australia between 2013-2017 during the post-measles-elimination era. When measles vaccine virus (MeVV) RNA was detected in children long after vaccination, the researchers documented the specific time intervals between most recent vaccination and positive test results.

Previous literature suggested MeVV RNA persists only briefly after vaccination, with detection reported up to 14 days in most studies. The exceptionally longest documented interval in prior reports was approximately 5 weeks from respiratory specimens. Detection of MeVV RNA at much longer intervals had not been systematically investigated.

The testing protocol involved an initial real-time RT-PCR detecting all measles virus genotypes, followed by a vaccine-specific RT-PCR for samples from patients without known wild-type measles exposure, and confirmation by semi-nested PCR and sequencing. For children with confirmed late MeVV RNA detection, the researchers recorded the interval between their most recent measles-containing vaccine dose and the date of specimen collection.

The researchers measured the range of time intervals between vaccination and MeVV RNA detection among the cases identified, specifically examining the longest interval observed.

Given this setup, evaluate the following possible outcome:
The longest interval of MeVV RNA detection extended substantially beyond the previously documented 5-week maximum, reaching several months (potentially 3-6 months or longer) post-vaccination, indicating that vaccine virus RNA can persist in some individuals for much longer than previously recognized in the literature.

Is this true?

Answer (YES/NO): YES